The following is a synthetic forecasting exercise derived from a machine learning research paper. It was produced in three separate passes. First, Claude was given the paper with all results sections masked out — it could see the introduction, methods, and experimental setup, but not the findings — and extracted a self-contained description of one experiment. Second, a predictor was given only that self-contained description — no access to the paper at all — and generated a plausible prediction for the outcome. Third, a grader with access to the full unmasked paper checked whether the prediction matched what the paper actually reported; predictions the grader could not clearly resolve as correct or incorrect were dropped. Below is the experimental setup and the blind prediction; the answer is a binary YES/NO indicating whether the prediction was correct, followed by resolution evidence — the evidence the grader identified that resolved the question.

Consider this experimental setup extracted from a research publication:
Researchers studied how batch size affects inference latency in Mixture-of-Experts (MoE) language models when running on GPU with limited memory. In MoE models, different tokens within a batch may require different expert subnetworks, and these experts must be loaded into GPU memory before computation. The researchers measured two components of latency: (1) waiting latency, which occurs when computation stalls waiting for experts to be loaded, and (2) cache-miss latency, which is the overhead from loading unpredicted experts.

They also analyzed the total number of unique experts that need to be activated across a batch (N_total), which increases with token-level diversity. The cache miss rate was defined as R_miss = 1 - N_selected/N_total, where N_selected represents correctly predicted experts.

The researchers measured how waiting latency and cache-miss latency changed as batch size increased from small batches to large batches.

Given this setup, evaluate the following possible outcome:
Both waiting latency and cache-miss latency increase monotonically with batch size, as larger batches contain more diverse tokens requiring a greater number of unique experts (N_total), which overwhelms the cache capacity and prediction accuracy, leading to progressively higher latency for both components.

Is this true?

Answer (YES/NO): NO